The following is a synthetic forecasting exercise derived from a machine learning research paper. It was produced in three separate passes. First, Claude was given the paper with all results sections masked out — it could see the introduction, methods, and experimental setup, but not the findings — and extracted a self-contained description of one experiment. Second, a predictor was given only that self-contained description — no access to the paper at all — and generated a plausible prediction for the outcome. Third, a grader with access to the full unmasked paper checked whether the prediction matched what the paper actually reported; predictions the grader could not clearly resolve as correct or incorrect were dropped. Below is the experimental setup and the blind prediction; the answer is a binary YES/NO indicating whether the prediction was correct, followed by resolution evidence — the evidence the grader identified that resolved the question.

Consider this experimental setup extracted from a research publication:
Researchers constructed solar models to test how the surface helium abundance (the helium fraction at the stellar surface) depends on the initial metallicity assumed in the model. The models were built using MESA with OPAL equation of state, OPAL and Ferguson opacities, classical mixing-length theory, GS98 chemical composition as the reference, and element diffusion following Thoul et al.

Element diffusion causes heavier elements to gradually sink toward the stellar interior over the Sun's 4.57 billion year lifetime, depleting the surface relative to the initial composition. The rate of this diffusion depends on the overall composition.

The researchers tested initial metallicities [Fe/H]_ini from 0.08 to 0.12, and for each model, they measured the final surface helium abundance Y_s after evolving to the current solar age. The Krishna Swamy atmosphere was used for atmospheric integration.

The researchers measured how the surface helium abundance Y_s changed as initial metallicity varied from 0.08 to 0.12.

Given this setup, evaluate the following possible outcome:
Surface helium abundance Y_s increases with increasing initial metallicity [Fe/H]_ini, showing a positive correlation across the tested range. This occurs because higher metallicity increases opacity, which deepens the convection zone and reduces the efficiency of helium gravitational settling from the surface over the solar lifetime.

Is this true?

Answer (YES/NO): YES